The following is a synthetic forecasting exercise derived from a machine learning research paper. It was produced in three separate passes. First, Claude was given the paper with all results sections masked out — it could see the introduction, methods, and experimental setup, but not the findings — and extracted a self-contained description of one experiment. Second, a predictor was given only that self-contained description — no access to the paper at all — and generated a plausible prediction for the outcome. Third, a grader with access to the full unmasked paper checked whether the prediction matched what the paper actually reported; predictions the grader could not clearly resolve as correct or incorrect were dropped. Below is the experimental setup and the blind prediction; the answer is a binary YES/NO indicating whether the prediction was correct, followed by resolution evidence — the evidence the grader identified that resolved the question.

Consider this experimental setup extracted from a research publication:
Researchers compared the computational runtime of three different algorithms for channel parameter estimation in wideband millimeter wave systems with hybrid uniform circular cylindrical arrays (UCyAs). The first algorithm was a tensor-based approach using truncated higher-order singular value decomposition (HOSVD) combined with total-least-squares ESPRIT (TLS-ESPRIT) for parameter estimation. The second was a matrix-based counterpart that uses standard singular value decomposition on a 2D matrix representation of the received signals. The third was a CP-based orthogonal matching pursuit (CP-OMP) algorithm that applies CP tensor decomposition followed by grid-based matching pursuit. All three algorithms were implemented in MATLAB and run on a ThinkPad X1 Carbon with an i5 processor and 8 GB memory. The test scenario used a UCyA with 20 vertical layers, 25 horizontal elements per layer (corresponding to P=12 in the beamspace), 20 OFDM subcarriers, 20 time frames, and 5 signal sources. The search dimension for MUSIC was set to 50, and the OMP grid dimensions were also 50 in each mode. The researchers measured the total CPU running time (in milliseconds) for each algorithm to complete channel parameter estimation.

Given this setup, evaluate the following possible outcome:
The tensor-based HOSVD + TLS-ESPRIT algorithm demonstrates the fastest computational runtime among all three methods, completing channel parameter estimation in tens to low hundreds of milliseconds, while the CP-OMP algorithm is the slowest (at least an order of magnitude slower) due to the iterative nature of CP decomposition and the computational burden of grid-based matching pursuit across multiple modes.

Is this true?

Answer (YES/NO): NO